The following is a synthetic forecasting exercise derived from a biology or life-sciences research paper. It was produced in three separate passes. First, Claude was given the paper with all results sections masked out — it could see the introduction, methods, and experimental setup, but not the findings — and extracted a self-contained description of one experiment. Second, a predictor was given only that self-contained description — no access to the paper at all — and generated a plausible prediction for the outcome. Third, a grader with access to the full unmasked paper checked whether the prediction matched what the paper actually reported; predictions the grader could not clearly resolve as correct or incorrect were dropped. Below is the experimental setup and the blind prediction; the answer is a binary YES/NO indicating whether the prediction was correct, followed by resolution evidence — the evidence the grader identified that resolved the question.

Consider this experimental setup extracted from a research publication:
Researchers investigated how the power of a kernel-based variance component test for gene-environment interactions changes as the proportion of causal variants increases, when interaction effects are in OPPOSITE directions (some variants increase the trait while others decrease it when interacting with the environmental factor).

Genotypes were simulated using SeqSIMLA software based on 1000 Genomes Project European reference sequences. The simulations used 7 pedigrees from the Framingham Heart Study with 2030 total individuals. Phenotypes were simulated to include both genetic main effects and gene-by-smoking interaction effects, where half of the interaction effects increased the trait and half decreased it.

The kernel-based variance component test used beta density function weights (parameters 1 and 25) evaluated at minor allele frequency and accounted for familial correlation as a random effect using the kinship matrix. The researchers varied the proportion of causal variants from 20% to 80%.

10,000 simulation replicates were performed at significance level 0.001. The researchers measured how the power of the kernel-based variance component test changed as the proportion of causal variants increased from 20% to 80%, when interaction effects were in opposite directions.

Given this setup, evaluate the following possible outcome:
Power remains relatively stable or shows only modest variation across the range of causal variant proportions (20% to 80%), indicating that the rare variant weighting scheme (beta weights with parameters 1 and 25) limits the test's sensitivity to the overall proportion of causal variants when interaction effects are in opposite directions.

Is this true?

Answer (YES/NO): NO